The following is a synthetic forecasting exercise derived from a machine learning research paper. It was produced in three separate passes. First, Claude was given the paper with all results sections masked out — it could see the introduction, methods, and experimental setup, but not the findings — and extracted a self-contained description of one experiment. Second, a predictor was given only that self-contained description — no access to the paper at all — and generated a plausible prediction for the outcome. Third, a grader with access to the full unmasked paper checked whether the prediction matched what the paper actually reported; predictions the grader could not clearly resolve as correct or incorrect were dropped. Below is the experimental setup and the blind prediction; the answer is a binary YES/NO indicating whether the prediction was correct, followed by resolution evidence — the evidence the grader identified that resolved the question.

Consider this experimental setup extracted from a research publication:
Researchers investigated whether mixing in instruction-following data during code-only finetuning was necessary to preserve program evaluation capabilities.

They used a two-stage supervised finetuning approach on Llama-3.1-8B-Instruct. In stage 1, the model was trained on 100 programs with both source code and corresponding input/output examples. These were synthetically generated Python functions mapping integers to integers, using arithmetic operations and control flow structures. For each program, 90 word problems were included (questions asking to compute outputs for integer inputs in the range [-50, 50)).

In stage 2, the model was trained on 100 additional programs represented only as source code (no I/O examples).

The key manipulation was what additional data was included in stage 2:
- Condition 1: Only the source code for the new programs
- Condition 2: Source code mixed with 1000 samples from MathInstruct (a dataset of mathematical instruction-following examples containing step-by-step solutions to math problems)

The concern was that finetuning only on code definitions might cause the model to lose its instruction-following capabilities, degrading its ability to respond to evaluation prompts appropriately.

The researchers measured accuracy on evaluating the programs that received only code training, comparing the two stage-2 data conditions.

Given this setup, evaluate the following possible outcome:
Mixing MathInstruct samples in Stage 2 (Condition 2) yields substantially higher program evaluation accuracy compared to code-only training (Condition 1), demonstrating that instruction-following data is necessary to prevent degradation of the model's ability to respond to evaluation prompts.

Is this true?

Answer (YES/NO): YES